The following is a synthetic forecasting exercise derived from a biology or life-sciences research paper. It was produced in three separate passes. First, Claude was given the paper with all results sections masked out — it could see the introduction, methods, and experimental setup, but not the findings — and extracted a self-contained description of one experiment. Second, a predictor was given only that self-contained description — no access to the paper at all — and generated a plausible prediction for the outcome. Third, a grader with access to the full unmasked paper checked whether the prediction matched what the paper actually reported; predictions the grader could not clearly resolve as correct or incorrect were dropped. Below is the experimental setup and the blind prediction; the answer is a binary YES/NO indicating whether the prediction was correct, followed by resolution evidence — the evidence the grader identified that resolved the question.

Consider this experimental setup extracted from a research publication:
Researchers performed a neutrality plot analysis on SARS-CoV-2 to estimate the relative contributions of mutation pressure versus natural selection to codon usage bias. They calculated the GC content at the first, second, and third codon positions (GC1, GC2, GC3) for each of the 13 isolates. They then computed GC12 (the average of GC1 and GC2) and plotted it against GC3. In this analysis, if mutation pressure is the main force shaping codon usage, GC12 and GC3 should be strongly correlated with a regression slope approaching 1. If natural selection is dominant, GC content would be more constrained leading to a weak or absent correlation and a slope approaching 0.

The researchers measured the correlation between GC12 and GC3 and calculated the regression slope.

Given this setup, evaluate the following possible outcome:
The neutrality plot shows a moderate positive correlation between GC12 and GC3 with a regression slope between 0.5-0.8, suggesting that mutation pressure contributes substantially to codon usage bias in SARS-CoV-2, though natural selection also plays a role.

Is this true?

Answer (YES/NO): NO